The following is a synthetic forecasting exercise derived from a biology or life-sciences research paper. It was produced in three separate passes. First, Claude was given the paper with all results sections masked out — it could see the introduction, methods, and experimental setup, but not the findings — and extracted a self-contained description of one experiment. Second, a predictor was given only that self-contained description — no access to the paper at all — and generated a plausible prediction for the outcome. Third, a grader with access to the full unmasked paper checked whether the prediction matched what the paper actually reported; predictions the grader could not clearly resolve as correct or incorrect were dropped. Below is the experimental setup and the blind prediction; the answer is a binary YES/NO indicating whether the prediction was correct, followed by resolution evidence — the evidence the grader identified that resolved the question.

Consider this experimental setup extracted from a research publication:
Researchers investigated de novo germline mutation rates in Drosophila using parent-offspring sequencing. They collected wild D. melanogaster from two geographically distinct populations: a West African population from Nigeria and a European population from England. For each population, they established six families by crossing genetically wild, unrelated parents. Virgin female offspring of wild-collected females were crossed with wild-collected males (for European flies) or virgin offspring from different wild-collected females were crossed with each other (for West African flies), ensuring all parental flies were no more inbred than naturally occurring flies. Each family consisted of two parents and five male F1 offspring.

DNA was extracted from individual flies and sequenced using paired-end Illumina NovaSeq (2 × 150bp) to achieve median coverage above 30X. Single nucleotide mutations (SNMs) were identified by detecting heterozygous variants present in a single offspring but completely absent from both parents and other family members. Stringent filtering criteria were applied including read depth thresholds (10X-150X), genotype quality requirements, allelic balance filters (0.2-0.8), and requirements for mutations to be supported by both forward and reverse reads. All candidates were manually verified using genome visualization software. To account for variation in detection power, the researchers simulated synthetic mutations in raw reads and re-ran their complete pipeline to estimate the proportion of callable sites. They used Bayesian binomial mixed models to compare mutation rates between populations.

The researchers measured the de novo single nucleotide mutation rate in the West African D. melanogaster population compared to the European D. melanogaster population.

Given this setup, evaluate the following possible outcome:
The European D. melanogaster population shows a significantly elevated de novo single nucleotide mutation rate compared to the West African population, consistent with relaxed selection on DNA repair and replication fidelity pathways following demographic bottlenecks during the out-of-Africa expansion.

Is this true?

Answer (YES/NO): NO